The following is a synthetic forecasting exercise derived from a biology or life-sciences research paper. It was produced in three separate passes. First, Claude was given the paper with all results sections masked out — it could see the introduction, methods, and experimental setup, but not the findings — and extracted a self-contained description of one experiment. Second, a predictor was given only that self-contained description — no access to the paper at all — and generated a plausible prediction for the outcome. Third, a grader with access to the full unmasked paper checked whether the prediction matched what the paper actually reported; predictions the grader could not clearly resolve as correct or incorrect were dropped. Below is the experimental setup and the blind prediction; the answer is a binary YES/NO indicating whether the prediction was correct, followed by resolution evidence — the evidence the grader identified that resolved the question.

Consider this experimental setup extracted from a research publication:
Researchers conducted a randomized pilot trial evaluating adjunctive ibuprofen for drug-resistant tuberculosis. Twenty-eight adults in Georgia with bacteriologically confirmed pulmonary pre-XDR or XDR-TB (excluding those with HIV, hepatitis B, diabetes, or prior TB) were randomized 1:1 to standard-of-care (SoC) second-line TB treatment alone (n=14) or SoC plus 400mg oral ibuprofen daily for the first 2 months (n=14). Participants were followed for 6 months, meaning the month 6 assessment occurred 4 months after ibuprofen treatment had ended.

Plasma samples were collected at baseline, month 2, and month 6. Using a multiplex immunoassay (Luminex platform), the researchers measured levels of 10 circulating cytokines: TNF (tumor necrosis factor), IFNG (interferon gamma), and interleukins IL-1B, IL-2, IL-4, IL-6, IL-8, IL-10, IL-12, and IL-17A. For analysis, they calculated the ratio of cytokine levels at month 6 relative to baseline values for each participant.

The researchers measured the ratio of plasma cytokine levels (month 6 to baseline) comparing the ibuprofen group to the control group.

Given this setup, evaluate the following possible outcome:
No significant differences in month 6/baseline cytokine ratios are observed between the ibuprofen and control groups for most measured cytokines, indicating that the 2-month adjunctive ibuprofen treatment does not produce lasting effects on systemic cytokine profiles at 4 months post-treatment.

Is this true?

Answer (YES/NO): NO